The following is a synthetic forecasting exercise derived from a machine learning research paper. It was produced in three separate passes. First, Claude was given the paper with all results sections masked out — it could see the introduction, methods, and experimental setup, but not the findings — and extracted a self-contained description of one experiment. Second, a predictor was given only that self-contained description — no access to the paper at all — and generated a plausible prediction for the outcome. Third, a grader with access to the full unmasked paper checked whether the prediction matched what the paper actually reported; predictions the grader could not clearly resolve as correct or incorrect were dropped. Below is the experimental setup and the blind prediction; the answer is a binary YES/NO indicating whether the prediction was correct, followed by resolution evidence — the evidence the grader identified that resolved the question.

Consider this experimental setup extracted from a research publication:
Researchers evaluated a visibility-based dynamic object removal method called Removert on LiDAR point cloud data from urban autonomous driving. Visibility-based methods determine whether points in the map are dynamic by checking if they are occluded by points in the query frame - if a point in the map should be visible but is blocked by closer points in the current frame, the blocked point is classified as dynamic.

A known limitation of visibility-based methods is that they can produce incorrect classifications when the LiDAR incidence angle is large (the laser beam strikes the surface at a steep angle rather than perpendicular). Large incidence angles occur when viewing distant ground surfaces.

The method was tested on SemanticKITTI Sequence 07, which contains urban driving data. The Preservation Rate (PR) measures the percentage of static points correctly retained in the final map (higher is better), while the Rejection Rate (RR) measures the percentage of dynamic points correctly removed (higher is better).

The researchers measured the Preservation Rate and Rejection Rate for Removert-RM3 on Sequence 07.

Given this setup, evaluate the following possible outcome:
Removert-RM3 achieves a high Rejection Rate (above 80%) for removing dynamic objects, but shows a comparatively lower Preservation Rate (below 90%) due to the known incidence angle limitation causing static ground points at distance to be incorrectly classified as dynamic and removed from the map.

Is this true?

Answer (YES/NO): YES